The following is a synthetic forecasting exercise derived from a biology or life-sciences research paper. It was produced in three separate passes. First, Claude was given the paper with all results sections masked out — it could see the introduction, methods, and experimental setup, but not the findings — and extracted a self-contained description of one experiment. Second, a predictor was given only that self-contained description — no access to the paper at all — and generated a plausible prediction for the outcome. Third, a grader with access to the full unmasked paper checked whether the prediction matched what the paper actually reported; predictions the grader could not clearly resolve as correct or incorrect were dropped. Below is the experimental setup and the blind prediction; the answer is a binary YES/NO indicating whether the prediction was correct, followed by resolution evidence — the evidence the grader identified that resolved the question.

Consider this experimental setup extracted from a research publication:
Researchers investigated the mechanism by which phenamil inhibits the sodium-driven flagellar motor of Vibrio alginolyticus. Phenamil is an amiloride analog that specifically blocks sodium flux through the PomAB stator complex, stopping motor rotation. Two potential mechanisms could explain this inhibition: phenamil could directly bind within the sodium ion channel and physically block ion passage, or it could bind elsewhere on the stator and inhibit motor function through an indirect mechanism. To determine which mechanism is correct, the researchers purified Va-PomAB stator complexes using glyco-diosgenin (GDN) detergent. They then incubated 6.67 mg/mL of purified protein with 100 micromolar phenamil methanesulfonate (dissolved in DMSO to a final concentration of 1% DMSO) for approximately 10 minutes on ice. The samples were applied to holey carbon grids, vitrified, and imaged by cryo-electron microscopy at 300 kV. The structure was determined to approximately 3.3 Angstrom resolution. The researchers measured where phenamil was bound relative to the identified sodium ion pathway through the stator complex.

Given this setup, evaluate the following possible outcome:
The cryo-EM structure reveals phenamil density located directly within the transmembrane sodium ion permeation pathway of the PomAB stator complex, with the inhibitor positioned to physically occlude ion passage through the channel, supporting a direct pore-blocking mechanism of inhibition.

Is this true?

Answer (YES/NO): NO